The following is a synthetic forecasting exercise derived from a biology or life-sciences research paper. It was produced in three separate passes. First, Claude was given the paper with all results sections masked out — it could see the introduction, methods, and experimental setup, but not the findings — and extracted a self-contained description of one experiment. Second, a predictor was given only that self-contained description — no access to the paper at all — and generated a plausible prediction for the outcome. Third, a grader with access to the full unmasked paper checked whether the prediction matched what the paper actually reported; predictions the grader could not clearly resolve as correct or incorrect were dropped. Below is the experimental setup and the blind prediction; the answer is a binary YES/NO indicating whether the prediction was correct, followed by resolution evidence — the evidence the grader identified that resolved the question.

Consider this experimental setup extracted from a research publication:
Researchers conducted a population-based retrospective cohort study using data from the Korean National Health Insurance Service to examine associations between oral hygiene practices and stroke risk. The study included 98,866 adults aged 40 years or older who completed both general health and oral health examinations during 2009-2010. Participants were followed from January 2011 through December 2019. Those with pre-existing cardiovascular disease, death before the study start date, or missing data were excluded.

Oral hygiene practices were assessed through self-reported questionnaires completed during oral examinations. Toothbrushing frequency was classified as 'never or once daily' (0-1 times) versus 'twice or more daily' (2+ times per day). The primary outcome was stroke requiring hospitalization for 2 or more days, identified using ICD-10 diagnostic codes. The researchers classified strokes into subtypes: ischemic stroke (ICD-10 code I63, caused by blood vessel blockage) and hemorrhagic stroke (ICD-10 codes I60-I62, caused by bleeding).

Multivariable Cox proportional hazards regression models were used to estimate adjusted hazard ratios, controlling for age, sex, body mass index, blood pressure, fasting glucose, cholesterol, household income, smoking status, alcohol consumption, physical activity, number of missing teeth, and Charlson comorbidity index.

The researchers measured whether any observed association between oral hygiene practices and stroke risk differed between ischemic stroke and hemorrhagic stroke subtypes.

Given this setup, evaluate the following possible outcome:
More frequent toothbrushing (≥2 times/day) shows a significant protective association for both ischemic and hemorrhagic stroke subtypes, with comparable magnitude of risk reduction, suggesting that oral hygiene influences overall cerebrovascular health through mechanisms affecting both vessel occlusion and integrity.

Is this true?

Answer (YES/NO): NO